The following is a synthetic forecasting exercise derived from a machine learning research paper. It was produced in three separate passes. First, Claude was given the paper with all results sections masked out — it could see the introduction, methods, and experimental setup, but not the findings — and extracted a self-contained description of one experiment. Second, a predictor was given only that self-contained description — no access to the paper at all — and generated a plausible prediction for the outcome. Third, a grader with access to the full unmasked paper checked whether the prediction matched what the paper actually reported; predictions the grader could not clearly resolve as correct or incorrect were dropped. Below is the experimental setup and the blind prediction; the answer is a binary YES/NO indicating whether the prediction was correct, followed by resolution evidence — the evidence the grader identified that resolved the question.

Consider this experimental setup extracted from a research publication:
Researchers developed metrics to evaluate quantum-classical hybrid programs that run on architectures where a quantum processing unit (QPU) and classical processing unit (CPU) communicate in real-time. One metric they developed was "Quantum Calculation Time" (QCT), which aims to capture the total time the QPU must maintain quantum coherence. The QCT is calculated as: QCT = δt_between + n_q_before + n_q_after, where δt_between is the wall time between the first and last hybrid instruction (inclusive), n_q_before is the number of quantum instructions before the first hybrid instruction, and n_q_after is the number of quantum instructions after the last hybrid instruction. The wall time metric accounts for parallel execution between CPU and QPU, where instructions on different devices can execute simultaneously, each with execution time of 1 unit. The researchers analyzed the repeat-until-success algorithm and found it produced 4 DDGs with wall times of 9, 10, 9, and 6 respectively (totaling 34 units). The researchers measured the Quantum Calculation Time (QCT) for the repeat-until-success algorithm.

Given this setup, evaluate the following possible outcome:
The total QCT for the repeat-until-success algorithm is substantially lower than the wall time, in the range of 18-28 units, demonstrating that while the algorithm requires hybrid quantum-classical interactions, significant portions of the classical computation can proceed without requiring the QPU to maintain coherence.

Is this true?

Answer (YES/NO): NO